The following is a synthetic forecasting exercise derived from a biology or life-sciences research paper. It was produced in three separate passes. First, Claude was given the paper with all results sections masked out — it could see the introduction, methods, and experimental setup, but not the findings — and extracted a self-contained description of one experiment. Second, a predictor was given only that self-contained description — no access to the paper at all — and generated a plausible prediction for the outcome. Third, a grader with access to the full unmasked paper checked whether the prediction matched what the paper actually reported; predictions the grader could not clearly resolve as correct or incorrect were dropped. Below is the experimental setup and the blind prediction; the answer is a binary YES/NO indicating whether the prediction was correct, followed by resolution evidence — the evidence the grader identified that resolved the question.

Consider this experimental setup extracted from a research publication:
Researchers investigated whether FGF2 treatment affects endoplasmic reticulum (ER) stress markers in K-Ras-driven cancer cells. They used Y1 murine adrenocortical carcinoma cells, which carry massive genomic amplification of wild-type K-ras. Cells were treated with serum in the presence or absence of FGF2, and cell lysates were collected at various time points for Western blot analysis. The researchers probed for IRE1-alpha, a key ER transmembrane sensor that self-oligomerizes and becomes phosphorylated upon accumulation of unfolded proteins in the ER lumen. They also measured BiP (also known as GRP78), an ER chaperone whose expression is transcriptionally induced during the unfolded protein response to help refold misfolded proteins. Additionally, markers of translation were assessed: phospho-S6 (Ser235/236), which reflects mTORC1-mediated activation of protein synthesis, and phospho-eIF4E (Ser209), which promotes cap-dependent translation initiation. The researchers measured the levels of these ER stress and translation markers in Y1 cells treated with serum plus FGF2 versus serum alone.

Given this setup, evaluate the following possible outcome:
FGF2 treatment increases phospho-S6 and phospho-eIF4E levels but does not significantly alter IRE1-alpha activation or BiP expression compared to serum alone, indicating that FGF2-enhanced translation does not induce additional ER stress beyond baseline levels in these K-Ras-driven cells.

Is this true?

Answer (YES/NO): NO